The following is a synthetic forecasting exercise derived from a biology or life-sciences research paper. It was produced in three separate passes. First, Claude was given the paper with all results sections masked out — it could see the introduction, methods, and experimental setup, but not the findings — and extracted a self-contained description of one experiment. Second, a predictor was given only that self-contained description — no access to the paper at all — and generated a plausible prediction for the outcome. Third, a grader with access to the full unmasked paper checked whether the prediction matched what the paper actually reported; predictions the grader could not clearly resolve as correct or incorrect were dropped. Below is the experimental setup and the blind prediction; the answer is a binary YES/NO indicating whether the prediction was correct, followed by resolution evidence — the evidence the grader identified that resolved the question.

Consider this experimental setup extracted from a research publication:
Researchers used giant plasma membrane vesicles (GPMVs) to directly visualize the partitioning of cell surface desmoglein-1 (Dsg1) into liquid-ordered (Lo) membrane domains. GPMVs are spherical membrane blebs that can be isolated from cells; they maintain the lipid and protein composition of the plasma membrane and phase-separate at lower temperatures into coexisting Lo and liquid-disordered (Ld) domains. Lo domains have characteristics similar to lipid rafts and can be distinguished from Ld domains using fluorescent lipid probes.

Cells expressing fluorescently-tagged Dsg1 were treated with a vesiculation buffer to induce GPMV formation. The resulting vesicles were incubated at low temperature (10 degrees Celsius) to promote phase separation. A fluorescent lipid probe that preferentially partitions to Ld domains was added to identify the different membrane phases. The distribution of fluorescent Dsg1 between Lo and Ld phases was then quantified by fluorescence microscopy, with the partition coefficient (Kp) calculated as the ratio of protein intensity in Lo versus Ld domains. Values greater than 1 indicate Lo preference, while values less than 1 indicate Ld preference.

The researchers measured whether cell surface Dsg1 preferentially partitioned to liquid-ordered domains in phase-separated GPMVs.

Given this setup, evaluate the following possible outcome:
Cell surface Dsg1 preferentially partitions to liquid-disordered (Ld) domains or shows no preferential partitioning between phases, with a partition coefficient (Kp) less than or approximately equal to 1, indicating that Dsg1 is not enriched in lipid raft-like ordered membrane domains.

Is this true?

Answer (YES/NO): NO